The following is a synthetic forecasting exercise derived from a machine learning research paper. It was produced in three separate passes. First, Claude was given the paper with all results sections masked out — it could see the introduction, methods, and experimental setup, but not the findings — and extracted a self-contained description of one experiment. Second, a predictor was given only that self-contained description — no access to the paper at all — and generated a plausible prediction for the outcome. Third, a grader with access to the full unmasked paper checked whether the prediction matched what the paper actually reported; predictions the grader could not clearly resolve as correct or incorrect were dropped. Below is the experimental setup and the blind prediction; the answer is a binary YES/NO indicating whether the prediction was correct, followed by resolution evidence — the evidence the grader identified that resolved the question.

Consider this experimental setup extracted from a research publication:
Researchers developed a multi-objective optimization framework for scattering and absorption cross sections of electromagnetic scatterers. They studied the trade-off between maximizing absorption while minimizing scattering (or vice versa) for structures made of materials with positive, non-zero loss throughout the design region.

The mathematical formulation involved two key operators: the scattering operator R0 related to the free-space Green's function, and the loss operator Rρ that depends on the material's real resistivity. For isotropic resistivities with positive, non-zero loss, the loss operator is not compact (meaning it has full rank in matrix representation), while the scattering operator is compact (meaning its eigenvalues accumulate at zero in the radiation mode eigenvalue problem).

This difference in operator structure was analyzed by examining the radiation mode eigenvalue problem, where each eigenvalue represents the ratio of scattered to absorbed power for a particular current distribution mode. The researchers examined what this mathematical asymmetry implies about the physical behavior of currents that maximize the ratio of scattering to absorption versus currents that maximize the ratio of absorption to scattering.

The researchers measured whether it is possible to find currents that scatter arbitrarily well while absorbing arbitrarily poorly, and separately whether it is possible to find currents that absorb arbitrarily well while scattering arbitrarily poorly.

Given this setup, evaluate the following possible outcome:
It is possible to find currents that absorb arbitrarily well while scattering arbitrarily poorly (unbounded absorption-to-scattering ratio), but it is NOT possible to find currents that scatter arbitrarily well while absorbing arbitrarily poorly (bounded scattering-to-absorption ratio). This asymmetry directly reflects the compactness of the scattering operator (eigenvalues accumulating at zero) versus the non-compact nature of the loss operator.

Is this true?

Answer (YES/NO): YES